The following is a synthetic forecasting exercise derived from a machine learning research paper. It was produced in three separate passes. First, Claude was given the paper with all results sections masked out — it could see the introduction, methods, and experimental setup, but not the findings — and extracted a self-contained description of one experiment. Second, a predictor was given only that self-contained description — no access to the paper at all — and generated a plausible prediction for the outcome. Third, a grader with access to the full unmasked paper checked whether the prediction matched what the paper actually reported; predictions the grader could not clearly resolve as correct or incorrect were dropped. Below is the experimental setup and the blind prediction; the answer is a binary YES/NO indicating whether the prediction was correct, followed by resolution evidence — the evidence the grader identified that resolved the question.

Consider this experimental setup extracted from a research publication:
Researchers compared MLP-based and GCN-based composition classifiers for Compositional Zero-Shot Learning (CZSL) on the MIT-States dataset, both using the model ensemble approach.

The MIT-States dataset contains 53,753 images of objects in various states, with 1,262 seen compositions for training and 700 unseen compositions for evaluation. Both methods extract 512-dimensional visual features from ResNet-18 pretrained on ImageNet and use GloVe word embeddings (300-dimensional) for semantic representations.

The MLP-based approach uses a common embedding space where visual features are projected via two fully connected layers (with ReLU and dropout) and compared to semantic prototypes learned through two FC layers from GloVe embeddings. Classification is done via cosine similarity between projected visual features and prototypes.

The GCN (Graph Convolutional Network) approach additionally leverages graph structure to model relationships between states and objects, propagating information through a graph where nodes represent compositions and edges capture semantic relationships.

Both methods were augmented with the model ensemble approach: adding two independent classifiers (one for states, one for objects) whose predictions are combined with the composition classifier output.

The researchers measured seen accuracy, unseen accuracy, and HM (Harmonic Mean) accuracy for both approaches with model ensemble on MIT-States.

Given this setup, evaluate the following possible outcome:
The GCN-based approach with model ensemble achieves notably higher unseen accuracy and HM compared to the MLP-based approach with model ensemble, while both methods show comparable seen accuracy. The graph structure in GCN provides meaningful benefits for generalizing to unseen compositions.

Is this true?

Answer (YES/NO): NO